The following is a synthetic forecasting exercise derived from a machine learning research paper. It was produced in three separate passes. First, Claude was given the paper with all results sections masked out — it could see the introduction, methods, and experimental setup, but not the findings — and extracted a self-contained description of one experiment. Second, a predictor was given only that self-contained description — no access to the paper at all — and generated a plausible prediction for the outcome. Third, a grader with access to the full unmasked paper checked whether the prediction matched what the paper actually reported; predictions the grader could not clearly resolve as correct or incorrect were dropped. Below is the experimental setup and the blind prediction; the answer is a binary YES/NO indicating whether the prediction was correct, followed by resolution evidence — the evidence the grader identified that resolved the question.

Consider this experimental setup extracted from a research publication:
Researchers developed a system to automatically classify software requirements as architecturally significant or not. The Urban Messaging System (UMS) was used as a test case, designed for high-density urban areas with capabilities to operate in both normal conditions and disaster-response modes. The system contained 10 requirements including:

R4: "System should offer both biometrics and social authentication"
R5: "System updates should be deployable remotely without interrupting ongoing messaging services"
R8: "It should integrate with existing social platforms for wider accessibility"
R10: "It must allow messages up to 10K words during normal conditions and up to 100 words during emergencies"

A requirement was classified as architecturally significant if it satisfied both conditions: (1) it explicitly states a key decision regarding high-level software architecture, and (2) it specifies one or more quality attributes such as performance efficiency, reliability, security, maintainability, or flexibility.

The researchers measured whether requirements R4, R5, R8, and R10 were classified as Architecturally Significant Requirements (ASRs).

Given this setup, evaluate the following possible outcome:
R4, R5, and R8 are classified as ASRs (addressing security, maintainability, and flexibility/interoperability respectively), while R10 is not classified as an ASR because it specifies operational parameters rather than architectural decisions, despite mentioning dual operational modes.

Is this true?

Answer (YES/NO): NO